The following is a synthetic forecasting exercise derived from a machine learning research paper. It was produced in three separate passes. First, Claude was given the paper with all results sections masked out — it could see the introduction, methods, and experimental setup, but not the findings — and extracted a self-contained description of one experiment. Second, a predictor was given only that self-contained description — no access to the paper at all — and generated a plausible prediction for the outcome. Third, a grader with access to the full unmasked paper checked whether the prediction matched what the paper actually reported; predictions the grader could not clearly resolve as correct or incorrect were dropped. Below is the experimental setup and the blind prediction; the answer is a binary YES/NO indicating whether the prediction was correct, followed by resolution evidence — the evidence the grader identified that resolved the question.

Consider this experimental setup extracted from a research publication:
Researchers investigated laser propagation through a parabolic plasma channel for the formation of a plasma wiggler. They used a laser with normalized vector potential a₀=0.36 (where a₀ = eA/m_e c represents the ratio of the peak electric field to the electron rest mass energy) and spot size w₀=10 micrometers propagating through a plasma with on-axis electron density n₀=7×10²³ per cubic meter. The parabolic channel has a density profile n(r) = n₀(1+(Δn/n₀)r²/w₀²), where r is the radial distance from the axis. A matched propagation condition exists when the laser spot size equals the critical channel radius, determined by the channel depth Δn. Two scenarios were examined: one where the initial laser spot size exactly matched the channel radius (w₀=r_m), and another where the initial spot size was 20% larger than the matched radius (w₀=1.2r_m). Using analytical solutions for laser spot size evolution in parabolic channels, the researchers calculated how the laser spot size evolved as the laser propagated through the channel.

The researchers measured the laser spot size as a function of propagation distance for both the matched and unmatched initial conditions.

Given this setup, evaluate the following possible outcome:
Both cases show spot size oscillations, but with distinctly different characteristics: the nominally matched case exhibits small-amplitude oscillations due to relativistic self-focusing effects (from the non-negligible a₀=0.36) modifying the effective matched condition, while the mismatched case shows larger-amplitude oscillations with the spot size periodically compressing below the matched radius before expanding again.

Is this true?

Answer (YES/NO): NO